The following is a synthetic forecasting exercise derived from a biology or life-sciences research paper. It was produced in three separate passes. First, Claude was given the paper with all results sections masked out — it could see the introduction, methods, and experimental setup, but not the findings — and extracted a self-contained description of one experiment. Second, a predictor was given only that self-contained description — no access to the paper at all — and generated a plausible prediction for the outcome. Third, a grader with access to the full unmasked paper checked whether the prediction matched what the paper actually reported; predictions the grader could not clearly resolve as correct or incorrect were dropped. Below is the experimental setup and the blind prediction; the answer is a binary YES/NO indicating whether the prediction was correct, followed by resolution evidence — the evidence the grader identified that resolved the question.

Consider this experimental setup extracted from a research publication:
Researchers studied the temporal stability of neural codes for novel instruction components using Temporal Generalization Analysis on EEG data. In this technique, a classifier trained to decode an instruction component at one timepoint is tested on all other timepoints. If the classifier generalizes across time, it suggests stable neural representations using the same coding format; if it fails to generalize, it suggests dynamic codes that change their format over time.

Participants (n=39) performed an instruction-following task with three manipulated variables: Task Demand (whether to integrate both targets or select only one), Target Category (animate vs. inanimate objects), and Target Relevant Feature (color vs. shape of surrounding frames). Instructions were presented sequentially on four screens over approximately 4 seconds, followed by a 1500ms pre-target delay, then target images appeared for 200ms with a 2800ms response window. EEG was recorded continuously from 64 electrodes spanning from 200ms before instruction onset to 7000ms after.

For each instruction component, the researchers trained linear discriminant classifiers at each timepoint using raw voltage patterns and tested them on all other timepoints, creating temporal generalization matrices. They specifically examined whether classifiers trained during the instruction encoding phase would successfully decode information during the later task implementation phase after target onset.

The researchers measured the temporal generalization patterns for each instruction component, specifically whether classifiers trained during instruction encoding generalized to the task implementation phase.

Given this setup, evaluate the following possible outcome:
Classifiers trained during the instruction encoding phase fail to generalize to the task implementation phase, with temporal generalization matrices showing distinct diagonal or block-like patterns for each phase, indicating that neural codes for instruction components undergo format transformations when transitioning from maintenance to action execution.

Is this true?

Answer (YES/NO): NO